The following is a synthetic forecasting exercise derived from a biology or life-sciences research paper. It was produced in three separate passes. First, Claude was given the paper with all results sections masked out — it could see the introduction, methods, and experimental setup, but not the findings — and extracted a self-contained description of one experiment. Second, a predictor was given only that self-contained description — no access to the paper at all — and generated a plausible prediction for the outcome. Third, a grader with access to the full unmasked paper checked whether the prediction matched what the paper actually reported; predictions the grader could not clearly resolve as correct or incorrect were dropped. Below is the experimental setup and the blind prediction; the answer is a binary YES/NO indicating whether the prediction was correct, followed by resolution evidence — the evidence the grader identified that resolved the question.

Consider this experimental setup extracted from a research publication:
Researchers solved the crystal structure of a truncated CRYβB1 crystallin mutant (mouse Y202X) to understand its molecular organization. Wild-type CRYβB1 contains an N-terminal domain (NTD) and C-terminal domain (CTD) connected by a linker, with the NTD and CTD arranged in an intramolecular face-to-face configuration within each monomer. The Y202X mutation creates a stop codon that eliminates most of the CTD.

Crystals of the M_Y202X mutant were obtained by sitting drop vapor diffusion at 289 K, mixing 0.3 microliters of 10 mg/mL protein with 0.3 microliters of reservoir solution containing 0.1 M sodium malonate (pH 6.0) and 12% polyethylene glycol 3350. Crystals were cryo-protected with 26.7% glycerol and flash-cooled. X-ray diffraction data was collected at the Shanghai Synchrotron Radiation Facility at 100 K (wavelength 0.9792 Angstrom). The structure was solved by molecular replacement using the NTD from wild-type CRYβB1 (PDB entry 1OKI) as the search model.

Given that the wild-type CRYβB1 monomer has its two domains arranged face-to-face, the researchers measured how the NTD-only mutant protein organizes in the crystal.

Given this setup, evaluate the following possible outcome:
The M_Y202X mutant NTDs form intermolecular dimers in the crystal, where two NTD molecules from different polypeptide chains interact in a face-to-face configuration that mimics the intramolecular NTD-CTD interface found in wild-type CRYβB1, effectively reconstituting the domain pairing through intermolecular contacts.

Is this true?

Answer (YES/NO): YES